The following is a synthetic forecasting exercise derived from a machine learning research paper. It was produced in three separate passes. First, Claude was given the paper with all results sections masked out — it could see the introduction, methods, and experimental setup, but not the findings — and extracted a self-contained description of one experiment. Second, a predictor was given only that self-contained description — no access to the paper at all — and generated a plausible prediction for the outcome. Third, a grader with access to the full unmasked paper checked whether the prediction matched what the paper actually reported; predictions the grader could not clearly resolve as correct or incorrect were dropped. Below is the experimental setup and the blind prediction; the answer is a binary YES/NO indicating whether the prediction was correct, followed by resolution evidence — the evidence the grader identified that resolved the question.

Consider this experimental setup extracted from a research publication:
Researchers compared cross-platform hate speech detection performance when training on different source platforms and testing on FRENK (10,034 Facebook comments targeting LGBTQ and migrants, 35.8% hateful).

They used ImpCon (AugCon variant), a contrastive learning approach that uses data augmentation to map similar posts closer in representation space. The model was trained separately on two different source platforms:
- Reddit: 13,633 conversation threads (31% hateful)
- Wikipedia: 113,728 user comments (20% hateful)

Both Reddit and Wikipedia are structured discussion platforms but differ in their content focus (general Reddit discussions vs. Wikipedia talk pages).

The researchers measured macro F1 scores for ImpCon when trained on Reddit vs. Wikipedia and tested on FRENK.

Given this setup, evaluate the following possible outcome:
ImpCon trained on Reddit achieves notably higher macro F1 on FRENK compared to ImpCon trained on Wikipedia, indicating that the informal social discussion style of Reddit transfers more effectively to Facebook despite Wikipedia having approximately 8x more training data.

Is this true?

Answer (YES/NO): NO